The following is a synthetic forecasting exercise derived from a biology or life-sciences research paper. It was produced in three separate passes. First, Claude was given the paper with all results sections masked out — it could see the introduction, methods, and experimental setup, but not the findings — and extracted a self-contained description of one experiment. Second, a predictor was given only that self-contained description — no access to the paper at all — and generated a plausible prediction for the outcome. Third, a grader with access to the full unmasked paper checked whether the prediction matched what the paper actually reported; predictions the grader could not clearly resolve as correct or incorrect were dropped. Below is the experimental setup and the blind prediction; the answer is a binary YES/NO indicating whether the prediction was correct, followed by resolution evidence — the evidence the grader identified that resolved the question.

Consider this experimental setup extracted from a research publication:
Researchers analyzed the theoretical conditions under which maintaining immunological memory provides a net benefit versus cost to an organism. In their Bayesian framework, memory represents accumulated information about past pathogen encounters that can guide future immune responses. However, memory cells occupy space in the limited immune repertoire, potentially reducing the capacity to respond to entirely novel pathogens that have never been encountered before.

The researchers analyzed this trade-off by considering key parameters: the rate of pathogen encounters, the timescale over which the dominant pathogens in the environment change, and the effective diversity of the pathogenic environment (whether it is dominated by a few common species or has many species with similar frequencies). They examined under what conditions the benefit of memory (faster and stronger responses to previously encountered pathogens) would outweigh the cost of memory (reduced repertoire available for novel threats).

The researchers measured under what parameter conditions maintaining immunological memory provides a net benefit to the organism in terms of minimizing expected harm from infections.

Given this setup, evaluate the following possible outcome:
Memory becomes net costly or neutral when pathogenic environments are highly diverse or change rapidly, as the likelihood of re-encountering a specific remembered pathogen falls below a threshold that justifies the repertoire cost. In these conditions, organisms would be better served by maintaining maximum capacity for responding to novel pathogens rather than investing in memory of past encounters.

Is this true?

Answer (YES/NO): NO